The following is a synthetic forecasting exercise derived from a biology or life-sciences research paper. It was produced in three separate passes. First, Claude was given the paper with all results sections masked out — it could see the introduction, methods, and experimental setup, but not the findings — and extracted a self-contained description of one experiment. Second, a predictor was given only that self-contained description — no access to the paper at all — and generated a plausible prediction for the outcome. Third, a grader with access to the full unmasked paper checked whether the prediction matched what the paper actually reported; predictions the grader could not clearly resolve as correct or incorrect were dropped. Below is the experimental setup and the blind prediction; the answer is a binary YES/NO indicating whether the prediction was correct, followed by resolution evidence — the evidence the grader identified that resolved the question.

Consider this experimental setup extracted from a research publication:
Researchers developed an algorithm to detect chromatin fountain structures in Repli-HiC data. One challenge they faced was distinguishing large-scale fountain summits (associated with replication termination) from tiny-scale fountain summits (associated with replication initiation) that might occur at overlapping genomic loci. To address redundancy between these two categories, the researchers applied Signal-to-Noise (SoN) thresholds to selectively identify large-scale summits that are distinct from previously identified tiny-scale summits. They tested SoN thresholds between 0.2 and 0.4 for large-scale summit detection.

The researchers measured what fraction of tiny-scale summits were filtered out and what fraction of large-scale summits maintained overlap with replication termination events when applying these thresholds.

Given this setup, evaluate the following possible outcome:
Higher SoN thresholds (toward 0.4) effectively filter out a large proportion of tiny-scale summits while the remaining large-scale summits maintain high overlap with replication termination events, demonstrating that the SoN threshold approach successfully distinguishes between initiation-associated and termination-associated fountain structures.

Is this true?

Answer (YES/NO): YES